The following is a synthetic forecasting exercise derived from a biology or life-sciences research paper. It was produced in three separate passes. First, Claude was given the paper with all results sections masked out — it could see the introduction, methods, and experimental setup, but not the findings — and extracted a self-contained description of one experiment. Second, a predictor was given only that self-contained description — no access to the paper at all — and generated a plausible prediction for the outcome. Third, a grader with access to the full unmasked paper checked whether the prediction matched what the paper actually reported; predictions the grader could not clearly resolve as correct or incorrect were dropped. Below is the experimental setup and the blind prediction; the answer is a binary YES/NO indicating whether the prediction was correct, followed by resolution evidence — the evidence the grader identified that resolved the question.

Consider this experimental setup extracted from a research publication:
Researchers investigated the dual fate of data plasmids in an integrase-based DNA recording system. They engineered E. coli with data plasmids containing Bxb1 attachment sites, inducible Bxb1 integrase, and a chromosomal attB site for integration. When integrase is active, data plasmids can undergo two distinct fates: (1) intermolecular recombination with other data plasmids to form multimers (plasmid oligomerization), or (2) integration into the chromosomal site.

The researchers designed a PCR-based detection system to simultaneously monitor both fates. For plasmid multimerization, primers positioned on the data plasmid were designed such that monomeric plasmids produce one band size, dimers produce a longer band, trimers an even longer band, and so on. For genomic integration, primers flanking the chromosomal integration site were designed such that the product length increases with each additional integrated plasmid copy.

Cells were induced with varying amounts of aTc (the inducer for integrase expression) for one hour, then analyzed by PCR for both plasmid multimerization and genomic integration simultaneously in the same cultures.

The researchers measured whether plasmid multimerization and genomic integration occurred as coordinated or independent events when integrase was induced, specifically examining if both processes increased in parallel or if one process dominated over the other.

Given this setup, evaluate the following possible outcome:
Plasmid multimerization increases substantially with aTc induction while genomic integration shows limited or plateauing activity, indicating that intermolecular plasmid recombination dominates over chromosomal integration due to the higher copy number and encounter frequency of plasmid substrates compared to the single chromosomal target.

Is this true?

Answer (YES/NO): NO